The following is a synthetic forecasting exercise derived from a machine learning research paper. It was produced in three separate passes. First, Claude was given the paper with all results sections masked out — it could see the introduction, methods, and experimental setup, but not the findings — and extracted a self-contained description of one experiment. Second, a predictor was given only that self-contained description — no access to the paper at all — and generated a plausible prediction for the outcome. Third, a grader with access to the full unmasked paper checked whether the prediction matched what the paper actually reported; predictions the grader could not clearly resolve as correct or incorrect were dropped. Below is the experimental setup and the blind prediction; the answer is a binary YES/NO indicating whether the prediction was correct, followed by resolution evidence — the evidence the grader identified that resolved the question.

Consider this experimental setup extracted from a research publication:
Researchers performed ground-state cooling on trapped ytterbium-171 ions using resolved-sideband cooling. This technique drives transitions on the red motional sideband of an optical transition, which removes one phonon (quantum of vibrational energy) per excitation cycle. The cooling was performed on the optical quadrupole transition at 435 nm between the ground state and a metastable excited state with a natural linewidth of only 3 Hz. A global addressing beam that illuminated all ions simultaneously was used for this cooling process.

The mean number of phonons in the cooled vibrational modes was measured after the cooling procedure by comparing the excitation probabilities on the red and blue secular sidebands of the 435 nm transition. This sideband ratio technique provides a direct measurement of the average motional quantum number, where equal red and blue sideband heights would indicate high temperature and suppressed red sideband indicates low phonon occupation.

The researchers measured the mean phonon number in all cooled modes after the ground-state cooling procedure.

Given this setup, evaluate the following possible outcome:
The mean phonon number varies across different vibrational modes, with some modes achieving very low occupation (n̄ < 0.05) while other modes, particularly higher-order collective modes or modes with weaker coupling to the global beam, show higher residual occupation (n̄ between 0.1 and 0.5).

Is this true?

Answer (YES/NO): NO